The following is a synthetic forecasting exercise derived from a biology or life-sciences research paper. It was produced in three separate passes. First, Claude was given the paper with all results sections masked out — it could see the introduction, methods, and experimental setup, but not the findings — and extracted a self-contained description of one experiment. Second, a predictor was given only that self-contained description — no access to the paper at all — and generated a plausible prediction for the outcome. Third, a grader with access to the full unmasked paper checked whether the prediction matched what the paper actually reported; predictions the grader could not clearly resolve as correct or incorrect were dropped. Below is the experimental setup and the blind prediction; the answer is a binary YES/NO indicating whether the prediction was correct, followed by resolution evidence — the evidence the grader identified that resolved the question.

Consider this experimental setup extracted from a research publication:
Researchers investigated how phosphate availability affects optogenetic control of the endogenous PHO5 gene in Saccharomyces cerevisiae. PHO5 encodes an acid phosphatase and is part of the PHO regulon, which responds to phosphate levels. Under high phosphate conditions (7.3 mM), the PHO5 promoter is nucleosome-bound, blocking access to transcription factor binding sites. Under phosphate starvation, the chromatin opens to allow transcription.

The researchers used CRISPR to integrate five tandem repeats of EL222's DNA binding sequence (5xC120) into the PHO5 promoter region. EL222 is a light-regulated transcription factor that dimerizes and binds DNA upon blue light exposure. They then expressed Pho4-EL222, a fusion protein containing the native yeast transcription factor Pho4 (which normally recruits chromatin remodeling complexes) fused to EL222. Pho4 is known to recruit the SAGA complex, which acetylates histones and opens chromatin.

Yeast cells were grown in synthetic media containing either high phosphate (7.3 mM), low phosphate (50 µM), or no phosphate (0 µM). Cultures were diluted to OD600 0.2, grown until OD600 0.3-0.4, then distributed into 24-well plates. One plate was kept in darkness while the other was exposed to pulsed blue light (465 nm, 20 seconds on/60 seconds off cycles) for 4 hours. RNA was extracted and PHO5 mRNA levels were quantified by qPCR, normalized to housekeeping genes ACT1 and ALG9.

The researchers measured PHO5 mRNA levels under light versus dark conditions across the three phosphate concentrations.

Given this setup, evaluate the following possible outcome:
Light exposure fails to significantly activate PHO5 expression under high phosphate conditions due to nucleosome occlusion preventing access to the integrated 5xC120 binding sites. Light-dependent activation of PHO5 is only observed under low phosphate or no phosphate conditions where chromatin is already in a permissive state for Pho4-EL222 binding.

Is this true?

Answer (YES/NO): NO